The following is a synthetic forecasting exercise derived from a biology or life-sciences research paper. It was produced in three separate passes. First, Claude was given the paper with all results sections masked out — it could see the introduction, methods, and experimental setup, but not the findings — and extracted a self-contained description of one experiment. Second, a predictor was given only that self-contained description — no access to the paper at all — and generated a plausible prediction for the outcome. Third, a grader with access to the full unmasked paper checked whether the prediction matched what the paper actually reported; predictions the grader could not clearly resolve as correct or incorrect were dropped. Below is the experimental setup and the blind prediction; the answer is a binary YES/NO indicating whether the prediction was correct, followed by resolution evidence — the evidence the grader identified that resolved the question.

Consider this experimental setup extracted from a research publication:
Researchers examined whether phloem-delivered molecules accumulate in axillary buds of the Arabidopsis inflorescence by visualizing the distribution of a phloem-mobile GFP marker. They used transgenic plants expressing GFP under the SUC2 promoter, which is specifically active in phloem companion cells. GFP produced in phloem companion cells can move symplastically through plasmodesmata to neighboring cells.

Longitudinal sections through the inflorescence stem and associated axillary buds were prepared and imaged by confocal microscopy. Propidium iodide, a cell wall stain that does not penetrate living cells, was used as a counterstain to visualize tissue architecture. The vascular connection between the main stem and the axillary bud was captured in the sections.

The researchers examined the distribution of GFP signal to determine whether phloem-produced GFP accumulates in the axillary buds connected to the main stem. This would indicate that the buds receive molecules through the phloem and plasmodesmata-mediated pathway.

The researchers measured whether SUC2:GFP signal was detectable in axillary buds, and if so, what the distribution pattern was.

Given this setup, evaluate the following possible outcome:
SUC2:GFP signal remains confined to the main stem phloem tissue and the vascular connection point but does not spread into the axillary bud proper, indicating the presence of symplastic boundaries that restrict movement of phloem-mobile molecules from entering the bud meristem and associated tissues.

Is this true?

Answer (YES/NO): NO